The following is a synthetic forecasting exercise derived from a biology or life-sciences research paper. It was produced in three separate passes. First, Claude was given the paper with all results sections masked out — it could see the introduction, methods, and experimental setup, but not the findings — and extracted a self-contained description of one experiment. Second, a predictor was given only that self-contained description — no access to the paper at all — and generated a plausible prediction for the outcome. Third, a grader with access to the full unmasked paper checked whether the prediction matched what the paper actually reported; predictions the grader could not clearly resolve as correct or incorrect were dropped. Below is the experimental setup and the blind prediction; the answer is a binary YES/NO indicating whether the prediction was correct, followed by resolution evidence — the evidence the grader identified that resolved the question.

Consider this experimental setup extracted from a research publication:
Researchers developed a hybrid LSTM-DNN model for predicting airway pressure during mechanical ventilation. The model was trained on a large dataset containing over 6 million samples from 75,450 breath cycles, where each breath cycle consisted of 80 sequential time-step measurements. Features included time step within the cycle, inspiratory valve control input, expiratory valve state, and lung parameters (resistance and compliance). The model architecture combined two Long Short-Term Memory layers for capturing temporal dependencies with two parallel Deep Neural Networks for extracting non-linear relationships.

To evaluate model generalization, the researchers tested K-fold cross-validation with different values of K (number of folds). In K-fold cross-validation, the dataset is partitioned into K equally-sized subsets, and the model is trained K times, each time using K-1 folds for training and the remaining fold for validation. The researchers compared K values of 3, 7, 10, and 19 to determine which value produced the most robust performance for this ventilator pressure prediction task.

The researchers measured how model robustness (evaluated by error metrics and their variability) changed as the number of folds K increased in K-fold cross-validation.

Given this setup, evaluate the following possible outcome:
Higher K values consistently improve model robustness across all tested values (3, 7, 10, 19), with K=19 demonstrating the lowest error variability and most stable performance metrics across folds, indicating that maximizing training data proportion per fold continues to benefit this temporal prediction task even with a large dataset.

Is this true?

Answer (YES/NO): NO